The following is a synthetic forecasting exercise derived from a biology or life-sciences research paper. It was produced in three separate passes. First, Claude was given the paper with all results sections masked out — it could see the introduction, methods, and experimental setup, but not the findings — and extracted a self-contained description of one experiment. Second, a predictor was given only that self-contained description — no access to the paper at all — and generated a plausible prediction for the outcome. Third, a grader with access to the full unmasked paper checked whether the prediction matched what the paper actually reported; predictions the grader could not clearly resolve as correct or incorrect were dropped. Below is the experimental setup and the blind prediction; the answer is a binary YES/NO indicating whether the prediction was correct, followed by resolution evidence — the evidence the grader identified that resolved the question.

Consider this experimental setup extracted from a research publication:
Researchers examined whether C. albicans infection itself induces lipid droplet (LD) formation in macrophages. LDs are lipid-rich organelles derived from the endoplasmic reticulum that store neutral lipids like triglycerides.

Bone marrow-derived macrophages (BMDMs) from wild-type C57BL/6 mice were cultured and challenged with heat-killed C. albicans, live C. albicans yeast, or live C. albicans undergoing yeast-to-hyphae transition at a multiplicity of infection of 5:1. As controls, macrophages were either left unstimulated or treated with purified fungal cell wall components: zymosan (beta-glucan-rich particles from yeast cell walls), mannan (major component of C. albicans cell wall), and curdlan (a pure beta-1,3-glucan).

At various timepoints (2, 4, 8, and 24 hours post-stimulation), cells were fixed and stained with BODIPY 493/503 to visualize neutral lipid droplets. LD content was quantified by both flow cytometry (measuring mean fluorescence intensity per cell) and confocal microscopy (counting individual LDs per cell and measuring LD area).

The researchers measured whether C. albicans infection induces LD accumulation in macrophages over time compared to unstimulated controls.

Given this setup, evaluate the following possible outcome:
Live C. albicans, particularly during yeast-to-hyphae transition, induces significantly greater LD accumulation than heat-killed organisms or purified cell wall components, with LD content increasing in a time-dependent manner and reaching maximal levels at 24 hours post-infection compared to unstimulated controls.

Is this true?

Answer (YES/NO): NO